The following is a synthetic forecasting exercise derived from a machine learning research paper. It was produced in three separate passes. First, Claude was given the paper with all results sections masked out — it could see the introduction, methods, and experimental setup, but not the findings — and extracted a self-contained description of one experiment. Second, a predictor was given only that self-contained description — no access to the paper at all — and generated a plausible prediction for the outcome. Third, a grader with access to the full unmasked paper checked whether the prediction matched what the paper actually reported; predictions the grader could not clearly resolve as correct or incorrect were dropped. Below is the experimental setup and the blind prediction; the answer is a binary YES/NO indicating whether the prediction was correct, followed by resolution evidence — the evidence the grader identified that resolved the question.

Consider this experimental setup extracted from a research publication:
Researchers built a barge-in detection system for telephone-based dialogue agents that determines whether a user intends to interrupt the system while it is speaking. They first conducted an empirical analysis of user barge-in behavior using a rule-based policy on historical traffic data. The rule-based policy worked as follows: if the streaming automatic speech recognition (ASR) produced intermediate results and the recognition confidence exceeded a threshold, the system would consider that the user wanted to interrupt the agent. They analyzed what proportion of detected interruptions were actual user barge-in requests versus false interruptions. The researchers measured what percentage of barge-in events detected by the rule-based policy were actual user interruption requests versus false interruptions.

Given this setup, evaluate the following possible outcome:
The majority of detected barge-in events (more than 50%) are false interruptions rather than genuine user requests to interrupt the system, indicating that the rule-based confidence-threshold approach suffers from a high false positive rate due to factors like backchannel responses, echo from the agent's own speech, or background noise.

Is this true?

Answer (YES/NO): YES